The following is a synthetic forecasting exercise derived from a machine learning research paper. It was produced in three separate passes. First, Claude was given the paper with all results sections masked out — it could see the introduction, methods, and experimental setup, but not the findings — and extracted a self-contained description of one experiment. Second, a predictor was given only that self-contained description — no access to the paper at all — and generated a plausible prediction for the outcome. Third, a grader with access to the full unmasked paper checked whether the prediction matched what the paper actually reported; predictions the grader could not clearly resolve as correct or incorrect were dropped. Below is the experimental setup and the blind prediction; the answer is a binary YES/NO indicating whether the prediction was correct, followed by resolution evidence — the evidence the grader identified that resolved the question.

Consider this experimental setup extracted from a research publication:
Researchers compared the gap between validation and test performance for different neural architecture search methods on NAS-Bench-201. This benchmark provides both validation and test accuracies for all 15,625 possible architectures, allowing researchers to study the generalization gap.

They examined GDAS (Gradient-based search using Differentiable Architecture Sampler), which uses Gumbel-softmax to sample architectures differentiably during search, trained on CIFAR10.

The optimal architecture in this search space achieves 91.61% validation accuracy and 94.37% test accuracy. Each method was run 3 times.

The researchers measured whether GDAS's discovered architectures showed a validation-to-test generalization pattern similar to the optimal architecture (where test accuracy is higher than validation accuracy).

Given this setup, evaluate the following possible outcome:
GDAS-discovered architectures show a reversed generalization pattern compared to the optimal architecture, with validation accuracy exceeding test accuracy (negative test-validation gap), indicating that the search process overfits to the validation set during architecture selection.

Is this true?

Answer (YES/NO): NO